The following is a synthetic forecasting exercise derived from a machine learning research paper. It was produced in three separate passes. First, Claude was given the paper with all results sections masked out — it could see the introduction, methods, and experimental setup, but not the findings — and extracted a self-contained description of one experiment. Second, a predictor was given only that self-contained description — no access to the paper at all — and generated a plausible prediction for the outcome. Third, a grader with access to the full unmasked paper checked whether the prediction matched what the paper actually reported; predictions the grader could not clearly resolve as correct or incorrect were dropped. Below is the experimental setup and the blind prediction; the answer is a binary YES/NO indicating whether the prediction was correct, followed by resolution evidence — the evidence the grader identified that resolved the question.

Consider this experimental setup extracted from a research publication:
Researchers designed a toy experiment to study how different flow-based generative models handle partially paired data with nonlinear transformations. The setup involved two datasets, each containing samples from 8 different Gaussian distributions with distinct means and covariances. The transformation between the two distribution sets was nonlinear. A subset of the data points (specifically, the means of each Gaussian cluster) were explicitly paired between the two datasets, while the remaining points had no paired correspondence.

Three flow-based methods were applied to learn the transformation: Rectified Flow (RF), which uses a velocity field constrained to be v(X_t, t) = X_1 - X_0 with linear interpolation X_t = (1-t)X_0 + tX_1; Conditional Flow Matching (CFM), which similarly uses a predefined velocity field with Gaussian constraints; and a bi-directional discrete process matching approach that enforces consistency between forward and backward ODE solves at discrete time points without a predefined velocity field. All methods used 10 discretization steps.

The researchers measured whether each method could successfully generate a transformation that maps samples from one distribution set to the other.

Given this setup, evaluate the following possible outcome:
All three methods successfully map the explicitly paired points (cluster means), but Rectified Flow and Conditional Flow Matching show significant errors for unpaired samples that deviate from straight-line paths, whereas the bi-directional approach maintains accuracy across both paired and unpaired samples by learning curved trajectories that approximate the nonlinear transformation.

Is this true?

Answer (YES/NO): NO